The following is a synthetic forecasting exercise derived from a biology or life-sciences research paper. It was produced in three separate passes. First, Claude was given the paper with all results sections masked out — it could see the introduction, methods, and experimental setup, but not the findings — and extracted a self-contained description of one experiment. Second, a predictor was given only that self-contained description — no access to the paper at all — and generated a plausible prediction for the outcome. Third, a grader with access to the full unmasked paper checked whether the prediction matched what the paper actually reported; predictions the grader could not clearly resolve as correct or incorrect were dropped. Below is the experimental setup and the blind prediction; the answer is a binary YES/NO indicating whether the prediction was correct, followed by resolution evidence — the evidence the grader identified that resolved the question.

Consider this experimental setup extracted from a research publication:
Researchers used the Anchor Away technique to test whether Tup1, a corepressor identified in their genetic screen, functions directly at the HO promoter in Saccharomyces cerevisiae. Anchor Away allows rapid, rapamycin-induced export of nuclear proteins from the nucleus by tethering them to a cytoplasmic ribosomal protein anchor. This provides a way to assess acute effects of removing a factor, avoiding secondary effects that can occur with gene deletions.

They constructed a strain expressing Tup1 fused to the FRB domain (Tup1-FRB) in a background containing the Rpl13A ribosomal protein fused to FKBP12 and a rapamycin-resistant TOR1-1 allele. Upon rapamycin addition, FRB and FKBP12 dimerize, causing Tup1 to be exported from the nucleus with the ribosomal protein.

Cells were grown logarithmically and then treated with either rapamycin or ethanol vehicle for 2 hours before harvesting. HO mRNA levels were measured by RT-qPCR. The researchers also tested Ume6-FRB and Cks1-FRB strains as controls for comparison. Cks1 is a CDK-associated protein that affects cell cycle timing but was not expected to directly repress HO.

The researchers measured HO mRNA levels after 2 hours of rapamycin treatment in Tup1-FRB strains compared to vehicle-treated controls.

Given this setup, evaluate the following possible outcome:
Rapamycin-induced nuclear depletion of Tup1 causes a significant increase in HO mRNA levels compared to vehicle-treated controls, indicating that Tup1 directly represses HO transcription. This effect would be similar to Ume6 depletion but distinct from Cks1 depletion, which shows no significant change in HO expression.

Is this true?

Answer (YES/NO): NO